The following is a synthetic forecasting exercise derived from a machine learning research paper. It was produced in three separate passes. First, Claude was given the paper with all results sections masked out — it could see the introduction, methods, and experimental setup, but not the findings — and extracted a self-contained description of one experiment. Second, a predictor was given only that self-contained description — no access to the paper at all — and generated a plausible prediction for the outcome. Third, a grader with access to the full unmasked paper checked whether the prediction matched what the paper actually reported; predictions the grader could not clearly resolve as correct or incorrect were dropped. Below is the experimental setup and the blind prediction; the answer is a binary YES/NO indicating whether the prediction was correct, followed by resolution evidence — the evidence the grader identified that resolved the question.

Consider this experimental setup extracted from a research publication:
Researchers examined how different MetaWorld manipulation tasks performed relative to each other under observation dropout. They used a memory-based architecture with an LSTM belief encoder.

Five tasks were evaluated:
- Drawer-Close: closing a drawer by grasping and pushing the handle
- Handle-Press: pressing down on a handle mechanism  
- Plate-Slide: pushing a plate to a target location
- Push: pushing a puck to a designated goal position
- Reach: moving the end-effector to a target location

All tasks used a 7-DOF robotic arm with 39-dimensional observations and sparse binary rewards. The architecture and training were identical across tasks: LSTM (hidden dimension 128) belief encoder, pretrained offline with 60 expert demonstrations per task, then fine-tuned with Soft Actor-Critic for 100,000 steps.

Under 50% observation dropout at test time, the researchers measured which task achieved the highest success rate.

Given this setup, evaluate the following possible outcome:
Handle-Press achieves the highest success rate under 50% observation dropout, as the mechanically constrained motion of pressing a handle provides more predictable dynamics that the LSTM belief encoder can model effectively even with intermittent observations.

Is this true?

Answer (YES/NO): NO